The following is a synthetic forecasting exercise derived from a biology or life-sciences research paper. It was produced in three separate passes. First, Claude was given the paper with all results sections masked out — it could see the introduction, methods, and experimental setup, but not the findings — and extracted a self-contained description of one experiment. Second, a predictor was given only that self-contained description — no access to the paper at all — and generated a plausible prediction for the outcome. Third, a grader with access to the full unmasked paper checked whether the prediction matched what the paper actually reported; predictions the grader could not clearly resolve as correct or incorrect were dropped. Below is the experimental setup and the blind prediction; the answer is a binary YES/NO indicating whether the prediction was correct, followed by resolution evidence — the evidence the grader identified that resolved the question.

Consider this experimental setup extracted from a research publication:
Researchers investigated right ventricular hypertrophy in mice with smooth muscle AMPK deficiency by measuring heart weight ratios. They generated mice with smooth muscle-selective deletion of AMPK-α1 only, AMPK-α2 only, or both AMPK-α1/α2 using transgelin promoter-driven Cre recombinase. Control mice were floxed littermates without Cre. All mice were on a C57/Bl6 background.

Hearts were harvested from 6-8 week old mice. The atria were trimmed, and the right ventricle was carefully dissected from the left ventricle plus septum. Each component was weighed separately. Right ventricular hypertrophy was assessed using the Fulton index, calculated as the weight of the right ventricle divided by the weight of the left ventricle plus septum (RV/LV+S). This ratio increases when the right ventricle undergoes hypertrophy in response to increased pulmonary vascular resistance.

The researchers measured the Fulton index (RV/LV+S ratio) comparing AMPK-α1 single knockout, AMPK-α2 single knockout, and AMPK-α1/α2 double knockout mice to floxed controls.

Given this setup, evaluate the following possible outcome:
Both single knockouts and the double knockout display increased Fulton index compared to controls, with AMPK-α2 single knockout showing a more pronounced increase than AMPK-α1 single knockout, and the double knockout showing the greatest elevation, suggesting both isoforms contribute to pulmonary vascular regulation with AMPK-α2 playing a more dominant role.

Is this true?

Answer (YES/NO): NO